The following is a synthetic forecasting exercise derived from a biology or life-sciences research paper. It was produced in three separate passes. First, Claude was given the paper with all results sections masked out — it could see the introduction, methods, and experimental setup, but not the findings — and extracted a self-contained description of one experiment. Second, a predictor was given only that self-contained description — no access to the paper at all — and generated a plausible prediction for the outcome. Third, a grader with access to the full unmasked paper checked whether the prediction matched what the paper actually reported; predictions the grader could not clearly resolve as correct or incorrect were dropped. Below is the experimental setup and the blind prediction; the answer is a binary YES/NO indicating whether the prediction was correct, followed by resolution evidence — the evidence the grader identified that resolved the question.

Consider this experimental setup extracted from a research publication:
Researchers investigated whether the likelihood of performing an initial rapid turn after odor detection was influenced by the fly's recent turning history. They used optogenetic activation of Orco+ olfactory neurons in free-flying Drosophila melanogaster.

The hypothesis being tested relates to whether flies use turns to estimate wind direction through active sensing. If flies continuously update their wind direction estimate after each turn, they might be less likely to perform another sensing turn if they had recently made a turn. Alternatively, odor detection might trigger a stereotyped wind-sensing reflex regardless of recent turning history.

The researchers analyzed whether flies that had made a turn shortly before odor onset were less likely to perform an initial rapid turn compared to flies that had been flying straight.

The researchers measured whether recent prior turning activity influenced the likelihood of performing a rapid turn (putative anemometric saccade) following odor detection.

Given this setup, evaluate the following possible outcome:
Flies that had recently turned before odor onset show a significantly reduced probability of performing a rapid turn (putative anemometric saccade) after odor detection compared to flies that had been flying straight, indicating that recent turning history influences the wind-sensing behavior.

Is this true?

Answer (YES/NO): NO